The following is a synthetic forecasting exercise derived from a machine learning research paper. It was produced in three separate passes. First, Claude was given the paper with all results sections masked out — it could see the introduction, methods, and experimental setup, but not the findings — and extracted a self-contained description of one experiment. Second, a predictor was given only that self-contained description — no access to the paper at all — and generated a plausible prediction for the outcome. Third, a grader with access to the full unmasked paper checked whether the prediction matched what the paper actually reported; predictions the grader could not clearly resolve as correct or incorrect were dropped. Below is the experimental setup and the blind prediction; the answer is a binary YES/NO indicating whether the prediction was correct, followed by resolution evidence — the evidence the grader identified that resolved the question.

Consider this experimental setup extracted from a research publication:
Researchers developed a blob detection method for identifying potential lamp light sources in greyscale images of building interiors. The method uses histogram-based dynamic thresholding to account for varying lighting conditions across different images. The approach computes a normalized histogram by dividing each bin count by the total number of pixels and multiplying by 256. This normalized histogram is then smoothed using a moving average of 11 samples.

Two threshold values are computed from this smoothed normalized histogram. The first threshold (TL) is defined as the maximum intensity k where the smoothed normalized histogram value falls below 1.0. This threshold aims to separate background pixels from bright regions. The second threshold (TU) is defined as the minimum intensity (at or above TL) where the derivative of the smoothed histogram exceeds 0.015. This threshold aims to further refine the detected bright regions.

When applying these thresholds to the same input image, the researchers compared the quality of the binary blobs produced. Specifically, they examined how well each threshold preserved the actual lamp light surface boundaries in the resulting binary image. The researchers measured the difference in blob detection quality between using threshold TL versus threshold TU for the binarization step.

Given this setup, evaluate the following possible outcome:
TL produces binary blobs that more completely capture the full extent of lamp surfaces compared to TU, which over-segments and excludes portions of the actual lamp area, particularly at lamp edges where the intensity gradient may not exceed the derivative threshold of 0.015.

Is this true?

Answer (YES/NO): NO